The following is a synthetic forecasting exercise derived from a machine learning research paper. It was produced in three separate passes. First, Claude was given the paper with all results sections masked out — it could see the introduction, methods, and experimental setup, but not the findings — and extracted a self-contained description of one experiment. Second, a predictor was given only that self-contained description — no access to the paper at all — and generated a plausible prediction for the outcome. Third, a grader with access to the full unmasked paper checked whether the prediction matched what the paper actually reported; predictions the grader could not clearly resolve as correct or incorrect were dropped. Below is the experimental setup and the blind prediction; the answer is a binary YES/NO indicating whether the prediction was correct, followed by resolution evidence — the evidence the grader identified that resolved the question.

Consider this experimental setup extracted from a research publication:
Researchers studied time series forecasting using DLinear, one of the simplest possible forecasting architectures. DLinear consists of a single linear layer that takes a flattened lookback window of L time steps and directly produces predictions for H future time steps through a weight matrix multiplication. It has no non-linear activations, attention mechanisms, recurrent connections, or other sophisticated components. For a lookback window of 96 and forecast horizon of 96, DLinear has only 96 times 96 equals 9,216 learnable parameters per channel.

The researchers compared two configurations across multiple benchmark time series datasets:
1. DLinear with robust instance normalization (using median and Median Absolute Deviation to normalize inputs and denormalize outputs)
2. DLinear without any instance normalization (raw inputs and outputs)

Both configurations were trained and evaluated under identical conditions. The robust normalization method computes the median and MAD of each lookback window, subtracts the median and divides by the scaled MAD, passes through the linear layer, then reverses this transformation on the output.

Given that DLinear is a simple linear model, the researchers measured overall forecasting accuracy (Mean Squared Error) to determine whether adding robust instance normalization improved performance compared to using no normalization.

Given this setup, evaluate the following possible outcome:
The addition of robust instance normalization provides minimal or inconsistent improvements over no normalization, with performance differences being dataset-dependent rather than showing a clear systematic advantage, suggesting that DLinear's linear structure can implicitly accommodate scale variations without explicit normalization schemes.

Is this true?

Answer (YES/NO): YES